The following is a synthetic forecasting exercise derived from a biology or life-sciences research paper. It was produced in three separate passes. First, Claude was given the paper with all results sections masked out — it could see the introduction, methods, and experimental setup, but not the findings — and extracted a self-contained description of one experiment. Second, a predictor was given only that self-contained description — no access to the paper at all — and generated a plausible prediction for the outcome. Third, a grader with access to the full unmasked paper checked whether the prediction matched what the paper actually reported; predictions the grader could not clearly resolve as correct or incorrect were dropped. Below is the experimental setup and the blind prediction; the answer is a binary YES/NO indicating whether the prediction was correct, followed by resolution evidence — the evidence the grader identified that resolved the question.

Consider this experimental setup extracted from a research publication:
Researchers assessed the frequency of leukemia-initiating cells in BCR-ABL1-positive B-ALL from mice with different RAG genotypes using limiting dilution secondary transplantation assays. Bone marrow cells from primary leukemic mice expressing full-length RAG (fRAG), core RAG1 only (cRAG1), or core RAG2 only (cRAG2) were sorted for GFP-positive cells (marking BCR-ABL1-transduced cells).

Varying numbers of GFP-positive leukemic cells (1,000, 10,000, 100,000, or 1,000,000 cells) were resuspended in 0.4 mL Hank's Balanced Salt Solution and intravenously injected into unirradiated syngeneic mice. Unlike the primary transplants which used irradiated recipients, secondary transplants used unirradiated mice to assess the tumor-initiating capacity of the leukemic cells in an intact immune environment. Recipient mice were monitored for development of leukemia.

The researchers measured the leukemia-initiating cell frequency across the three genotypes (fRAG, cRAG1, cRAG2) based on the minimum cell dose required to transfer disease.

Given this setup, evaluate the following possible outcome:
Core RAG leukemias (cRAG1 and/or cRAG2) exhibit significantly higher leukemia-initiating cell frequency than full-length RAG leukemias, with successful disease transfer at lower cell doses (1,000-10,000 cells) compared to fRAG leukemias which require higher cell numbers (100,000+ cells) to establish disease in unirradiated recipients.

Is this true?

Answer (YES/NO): NO